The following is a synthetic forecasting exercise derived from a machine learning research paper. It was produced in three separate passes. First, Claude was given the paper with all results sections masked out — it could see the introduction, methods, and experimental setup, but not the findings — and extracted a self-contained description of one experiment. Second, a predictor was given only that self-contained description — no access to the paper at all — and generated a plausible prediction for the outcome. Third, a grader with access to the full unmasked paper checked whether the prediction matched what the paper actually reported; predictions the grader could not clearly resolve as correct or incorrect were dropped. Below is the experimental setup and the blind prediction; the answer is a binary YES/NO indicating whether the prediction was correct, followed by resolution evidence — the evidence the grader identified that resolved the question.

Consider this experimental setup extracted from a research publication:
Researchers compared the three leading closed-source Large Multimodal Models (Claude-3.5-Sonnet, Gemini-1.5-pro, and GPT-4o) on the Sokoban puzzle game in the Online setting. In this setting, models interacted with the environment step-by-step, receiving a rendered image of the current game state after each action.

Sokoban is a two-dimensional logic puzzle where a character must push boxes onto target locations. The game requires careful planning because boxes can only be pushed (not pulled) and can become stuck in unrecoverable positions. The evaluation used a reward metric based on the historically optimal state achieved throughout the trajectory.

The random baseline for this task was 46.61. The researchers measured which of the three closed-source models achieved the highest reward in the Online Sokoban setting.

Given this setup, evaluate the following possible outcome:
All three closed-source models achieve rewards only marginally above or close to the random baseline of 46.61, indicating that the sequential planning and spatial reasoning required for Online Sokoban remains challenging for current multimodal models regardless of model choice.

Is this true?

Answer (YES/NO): NO